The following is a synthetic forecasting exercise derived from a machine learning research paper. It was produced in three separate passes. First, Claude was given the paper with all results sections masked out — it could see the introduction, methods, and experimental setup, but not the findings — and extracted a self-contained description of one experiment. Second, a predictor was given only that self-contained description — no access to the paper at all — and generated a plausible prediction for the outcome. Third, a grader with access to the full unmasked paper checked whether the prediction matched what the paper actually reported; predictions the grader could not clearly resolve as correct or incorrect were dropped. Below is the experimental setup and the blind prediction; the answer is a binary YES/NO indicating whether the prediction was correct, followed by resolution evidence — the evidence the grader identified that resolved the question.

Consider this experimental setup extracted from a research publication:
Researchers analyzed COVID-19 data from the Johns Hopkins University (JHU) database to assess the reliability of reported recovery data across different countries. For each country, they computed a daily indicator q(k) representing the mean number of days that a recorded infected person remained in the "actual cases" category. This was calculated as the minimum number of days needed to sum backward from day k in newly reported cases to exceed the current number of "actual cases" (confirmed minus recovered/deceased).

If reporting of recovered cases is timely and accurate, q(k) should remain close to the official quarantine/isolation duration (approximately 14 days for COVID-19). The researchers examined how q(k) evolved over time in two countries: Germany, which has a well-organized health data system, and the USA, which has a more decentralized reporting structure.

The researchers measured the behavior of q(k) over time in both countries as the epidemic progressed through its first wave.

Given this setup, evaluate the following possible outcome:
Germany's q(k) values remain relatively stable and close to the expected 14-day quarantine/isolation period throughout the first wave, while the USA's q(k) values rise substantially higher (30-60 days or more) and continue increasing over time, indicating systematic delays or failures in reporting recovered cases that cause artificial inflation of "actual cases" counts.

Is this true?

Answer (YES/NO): NO